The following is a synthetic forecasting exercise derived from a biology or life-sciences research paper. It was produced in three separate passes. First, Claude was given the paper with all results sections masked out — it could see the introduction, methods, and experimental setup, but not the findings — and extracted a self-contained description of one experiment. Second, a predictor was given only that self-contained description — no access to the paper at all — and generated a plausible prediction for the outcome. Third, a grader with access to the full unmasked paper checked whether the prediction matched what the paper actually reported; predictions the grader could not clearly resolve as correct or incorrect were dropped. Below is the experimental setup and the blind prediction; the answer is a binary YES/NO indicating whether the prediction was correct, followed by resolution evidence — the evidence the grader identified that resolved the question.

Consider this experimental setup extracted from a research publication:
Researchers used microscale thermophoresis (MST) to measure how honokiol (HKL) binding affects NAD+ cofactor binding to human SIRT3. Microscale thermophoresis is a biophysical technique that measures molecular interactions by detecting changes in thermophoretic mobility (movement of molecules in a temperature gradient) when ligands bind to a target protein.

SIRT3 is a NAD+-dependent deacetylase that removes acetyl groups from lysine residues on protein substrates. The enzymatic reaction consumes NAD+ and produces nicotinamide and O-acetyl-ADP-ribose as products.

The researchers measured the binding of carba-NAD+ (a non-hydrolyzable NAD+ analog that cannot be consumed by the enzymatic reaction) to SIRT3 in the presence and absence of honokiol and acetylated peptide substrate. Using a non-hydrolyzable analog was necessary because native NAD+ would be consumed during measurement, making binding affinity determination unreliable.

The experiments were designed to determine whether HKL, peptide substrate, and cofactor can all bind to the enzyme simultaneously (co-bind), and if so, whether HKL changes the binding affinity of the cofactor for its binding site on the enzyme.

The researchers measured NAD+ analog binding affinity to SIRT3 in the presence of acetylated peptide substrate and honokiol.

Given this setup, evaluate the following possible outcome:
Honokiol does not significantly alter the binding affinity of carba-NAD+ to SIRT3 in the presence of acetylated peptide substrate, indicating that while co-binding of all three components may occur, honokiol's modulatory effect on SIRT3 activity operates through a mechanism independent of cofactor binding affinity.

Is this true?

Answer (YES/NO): NO